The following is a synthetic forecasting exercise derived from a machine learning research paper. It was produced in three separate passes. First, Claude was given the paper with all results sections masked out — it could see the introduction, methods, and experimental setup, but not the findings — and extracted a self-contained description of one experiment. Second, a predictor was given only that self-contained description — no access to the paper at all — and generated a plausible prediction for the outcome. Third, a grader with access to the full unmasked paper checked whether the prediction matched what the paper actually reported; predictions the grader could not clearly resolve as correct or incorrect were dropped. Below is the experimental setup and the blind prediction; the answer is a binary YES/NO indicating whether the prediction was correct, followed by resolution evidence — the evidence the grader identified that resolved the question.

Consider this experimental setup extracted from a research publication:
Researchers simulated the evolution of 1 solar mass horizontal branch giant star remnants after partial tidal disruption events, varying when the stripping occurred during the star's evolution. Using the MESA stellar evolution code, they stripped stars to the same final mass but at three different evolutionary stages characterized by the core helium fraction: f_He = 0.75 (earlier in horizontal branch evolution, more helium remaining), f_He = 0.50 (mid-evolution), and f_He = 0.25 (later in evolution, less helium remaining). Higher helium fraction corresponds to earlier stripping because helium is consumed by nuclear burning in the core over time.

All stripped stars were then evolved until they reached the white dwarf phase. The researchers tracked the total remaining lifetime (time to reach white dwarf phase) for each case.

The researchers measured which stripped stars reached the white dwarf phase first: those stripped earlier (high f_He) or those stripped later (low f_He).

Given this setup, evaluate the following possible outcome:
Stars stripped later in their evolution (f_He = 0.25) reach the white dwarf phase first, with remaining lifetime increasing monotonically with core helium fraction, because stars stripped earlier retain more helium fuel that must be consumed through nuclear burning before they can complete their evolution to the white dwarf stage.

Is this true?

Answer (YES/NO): YES